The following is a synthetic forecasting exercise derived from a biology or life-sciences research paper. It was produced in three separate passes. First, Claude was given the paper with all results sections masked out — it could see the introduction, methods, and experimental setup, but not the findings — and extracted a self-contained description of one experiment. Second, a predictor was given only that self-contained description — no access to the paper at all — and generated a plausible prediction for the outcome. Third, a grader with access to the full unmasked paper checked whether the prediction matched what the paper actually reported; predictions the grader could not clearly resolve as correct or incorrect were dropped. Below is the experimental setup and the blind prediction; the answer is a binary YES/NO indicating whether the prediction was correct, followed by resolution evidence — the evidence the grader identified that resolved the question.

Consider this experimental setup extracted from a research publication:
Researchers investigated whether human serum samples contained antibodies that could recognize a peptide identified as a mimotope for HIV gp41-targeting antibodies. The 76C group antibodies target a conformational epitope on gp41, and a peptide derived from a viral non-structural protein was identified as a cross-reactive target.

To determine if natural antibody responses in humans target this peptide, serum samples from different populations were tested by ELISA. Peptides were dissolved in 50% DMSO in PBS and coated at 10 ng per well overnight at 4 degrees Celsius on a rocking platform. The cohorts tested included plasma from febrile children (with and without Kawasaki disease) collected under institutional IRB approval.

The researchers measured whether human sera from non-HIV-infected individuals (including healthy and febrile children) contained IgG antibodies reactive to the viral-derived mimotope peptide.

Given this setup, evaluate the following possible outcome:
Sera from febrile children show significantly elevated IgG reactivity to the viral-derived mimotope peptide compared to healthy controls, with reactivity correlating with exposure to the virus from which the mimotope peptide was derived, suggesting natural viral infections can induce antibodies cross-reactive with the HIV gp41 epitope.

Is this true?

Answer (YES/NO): NO